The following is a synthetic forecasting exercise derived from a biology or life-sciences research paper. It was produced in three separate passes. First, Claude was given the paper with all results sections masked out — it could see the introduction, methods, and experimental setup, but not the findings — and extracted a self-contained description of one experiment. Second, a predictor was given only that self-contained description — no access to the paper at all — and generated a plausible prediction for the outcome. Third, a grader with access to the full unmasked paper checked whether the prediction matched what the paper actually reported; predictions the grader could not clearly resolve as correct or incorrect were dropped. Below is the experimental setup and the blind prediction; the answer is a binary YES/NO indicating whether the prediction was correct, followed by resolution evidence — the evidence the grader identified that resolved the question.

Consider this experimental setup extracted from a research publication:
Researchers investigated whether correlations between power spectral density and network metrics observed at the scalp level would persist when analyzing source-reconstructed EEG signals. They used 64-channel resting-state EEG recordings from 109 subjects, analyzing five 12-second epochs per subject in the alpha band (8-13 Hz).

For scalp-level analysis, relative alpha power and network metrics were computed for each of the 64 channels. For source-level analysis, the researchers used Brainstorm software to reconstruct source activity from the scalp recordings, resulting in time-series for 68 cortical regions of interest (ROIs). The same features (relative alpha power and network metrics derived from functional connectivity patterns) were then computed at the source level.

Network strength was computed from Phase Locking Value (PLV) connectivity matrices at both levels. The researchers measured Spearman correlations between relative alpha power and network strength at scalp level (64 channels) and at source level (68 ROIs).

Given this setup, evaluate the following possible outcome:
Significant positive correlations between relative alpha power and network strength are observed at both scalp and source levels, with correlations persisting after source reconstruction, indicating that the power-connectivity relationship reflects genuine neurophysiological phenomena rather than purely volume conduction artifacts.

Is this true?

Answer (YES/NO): NO